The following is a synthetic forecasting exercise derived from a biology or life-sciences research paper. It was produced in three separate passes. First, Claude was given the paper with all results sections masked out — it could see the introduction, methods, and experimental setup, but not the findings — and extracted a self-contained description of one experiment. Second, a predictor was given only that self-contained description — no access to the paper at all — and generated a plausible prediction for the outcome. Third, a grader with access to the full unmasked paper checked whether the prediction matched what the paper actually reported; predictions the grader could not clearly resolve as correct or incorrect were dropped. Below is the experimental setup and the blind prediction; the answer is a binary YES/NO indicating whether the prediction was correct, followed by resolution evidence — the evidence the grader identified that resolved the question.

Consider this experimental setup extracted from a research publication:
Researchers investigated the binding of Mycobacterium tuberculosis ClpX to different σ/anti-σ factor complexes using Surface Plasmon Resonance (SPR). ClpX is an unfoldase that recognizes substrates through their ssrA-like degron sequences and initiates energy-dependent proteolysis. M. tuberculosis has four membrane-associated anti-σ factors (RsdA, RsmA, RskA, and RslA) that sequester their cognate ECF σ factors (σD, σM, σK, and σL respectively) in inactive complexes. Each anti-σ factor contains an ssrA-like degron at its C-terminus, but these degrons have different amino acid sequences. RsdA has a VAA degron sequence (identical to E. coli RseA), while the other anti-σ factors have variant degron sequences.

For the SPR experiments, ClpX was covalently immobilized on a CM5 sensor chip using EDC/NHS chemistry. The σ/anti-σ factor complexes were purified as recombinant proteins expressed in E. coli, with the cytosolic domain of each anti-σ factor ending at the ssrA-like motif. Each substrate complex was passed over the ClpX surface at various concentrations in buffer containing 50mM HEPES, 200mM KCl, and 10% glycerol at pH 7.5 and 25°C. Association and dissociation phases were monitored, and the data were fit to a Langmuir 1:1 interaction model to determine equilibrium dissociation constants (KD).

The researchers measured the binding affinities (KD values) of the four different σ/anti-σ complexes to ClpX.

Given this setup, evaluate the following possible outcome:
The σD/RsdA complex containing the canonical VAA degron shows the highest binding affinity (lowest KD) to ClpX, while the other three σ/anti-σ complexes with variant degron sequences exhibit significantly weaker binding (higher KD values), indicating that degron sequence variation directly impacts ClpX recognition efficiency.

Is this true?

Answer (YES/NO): YES